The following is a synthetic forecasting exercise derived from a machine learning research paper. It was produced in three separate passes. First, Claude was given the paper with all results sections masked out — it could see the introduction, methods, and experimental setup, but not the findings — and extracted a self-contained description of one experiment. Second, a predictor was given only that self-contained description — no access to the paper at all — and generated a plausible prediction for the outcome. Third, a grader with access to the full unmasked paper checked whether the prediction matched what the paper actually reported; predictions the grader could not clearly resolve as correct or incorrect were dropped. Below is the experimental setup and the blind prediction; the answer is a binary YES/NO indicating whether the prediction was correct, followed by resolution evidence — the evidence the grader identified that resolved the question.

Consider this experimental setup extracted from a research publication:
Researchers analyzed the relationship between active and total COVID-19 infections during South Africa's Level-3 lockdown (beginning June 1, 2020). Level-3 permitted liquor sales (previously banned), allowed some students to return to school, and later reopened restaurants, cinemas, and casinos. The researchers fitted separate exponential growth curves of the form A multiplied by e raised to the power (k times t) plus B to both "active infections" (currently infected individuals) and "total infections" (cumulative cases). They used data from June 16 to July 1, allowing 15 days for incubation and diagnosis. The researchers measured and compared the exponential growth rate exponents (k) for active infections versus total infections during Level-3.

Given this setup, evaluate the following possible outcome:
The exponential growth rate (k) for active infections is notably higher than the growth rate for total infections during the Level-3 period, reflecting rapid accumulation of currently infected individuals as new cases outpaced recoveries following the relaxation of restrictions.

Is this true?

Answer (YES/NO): YES